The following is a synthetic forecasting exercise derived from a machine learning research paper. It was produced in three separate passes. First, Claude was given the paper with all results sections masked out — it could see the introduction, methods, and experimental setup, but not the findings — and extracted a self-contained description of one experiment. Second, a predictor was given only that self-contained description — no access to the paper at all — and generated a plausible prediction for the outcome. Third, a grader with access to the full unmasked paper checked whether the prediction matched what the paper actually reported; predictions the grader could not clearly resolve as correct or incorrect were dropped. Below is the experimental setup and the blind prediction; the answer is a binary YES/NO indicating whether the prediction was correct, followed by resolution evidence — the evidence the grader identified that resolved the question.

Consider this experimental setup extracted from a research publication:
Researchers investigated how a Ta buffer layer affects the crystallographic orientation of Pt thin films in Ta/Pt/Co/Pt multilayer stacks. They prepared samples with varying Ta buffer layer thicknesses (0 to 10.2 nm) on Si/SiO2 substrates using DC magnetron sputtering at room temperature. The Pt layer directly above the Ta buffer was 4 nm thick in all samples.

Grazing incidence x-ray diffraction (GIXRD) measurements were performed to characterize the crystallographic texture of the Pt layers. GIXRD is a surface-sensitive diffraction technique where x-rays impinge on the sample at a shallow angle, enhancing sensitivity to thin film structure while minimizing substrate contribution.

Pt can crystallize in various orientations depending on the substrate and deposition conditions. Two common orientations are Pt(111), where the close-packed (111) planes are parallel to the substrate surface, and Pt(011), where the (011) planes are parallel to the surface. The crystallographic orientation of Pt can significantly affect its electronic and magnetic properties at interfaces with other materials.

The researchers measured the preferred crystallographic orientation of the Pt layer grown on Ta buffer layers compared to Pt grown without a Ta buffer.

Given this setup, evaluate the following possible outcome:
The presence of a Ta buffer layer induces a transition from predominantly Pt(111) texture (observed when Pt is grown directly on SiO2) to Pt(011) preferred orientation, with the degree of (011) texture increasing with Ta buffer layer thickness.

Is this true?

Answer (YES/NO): YES